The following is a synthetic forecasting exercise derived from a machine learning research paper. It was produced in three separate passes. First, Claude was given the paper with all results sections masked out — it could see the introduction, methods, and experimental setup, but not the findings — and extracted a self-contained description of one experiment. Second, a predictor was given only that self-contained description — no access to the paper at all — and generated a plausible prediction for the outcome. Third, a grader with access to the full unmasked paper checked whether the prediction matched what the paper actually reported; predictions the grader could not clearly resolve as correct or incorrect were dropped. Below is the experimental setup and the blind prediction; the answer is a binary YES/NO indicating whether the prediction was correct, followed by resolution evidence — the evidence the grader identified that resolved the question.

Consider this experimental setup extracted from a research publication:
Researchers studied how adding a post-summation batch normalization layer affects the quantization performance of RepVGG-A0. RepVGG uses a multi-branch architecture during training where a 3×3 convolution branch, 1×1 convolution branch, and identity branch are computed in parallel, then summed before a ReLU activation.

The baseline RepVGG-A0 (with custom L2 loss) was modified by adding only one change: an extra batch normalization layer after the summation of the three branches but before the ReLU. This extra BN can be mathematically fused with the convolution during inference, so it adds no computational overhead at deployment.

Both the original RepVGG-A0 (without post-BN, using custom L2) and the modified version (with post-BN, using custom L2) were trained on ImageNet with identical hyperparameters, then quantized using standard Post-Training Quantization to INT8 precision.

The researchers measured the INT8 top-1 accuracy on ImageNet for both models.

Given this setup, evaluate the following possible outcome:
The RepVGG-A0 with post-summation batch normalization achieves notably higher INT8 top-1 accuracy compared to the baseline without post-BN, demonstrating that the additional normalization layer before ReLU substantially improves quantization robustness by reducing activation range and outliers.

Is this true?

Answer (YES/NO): NO